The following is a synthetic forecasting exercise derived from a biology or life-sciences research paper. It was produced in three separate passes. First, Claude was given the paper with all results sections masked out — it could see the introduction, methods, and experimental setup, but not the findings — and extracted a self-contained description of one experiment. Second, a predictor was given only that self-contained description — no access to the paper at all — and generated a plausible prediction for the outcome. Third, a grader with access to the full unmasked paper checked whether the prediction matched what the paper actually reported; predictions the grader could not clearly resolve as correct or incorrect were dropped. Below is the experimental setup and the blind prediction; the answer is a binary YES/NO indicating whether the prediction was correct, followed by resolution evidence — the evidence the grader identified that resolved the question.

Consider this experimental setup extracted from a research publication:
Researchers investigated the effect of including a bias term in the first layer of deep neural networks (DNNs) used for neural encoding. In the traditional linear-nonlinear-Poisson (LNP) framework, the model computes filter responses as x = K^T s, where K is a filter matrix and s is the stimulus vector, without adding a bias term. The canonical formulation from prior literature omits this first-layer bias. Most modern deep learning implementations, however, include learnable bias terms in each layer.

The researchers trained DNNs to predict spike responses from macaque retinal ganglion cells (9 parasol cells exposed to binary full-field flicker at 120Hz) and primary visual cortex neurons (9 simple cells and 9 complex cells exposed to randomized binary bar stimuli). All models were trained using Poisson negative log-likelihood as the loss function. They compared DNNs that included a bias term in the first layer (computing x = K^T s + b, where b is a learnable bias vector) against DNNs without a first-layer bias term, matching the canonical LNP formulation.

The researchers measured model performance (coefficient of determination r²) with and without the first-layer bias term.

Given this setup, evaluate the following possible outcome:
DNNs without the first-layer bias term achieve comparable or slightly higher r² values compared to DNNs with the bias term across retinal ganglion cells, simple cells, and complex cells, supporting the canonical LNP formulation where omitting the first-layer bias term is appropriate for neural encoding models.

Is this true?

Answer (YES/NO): NO